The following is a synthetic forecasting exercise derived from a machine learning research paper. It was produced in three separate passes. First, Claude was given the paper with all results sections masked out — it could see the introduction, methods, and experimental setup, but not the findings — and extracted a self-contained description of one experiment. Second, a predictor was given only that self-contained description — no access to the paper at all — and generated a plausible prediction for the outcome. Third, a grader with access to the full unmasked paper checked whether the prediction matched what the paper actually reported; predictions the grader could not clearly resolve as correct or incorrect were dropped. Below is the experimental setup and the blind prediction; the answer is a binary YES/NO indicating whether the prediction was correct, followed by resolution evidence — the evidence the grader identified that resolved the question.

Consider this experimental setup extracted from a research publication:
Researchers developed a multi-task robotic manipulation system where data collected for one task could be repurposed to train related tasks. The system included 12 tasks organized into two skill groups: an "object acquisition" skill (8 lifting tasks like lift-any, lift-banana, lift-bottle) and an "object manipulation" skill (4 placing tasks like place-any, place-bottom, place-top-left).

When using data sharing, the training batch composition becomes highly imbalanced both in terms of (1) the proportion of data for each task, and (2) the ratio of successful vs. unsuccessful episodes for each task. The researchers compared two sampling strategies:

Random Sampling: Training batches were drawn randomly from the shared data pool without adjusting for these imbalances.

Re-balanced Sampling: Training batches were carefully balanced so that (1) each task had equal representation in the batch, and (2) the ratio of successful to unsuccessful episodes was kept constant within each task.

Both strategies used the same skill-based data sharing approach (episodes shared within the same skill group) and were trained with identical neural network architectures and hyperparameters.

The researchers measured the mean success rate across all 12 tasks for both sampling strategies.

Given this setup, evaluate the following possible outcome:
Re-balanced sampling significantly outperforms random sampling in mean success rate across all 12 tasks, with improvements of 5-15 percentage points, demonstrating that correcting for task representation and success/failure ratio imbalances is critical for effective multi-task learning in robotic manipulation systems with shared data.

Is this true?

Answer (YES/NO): YES